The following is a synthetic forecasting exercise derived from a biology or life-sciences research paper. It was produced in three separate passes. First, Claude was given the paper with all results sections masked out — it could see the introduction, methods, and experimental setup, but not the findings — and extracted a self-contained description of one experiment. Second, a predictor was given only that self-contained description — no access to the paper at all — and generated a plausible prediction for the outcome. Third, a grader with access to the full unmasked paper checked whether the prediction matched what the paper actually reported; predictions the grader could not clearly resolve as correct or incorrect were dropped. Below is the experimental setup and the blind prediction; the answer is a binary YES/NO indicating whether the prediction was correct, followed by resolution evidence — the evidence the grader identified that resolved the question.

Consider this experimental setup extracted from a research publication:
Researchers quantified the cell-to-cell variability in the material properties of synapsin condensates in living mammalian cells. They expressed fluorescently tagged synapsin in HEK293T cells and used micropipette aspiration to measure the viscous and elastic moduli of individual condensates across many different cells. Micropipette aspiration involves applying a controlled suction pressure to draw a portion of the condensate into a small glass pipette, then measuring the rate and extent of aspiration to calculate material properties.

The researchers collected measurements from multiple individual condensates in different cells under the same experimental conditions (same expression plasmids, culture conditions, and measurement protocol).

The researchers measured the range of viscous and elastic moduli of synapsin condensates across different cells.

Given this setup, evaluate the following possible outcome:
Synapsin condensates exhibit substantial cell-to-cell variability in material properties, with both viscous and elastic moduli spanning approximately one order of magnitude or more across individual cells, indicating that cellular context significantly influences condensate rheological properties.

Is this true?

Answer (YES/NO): YES